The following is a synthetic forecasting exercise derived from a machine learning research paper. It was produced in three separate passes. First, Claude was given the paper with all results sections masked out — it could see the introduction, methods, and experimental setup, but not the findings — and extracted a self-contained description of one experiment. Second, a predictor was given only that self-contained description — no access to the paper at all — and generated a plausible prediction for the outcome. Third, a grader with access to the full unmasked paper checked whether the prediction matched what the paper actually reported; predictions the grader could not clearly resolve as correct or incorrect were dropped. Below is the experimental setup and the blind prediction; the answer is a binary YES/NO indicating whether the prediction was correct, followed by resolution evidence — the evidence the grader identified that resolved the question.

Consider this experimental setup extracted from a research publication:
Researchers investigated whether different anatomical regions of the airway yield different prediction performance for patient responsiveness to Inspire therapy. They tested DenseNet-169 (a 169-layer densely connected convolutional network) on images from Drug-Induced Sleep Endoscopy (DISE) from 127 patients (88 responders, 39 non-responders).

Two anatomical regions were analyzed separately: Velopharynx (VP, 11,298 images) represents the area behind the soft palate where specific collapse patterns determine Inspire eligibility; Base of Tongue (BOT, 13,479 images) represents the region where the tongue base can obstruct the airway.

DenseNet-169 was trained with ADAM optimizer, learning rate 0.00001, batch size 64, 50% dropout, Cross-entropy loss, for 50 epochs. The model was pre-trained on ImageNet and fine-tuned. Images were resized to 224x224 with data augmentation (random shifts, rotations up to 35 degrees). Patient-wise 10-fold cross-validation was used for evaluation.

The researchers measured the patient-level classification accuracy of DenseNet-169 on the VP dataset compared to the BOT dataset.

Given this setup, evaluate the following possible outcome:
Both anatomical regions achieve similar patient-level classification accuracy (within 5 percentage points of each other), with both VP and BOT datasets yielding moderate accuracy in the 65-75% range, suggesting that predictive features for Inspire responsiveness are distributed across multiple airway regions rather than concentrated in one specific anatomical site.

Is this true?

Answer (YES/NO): NO